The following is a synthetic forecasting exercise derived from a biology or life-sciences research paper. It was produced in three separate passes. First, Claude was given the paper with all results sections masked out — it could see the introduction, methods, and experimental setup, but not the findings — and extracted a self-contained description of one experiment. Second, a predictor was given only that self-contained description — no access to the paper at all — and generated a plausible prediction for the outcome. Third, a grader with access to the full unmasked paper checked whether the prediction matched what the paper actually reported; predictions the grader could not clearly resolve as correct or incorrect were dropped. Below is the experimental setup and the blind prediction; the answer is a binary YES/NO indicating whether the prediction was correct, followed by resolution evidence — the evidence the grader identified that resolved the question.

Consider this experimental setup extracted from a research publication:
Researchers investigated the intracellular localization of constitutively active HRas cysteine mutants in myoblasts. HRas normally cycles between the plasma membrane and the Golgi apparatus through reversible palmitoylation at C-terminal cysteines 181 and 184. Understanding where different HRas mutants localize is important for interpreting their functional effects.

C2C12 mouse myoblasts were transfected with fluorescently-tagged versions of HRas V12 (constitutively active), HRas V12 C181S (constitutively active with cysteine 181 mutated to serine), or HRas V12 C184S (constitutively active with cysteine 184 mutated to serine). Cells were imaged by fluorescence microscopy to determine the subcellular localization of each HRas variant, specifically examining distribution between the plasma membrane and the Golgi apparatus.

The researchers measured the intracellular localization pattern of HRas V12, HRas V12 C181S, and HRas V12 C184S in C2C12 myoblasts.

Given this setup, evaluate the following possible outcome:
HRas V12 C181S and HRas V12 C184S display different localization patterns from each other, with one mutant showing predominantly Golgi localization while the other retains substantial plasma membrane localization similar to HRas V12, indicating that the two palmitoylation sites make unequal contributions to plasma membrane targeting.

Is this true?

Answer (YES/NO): YES